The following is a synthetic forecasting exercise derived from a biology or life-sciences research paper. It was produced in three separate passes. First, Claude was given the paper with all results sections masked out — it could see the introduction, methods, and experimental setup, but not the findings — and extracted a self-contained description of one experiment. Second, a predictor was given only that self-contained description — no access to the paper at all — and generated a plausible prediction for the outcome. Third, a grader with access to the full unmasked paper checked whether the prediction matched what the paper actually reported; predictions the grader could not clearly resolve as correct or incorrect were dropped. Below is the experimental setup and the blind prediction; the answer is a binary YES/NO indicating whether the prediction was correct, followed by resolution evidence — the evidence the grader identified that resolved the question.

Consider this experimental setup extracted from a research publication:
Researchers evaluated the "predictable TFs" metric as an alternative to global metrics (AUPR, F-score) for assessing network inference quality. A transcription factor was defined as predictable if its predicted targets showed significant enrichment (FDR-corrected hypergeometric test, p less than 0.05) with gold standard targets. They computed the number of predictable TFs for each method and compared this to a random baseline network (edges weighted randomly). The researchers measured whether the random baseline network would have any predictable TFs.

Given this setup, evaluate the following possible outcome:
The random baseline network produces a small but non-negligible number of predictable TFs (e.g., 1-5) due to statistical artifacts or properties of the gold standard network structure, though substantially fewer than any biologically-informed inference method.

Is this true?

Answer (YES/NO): NO